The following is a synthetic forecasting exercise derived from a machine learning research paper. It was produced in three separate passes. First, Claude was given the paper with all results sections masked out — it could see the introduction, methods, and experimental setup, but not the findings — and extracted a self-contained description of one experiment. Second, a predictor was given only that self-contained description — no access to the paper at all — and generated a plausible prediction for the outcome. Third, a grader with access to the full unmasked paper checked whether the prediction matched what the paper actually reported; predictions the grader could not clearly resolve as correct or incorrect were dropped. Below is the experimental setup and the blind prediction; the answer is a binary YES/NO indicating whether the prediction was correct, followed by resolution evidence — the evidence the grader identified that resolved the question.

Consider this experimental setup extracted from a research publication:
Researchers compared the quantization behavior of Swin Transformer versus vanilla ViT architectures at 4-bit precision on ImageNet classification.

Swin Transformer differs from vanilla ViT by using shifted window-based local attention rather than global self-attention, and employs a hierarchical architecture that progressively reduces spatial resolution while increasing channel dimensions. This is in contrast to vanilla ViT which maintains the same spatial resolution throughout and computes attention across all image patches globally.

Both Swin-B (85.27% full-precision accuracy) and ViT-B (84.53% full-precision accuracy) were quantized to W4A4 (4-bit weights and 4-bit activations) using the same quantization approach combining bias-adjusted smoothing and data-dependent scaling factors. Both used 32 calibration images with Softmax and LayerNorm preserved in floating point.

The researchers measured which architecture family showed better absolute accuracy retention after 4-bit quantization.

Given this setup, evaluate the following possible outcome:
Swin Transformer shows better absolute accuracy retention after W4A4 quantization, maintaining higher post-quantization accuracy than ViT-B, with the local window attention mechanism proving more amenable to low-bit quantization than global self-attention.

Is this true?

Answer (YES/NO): YES